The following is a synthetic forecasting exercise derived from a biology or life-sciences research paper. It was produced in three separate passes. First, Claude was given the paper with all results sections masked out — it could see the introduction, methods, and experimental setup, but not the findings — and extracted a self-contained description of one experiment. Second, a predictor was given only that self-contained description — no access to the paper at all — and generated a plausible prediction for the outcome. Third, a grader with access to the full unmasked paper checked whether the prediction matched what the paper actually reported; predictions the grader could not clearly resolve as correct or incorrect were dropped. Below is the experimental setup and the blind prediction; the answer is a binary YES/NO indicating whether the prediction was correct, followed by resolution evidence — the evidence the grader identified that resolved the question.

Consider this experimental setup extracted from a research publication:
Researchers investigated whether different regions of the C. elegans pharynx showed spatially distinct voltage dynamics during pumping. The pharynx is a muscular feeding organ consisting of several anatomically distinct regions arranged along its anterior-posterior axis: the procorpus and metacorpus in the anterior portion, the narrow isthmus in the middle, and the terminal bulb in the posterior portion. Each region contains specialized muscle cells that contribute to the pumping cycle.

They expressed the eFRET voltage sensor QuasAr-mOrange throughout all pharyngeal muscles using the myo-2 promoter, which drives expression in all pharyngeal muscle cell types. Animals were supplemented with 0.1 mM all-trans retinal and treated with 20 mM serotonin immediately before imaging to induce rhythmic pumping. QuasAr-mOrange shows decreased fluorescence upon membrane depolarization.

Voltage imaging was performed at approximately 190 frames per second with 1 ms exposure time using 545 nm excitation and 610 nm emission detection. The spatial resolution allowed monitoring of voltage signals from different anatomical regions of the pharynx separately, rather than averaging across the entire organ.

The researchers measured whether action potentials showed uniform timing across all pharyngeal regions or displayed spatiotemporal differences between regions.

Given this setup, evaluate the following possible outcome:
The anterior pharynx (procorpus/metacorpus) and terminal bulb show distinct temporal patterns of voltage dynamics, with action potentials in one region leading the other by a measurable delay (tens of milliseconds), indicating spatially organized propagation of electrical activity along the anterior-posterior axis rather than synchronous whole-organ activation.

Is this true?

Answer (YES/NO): NO